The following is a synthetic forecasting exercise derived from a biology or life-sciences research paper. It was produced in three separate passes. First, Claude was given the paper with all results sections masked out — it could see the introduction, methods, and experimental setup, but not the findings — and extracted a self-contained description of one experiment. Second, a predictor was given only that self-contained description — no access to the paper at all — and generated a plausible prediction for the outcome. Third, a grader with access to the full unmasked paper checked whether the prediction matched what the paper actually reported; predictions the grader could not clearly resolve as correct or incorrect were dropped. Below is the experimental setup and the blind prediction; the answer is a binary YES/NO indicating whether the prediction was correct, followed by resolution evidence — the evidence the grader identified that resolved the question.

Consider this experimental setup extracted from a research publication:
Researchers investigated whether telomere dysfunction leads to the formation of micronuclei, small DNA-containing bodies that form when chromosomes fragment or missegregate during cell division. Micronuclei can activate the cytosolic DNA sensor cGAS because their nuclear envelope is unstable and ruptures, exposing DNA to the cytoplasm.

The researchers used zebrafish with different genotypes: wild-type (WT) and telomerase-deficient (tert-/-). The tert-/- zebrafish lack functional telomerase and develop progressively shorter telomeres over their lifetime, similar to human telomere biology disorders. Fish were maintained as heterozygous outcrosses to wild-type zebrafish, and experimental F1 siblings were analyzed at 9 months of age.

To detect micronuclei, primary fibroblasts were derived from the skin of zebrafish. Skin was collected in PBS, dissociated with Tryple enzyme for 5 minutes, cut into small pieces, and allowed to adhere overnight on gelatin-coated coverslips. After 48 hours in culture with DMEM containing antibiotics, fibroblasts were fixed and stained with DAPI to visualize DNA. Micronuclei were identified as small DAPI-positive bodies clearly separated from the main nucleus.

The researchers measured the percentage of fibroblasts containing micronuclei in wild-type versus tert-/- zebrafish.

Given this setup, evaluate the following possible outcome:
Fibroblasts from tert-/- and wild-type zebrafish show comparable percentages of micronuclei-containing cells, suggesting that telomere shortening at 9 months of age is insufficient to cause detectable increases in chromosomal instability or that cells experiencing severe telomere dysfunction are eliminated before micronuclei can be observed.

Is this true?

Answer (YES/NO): NO